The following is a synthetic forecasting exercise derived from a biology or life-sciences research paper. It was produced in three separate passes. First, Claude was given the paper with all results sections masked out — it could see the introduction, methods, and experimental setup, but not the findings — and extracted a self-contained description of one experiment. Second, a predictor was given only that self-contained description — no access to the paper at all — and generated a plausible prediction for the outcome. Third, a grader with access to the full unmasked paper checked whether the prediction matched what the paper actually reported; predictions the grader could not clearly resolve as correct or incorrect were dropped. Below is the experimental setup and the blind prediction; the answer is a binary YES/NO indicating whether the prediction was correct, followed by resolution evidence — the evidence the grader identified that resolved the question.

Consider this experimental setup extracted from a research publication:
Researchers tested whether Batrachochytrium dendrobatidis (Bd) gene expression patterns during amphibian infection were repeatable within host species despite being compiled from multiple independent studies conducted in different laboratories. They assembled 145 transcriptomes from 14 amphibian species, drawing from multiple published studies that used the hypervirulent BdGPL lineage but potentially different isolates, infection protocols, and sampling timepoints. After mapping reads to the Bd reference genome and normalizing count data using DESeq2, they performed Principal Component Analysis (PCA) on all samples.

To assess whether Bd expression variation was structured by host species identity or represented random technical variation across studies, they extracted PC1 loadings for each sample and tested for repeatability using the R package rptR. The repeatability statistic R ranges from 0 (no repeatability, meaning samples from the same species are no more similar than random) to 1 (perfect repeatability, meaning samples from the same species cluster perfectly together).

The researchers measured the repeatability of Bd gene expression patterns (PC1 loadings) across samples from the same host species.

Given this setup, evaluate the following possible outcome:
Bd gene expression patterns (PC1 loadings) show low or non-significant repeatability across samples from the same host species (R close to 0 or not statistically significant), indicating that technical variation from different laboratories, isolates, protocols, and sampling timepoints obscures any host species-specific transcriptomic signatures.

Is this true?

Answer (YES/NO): NO